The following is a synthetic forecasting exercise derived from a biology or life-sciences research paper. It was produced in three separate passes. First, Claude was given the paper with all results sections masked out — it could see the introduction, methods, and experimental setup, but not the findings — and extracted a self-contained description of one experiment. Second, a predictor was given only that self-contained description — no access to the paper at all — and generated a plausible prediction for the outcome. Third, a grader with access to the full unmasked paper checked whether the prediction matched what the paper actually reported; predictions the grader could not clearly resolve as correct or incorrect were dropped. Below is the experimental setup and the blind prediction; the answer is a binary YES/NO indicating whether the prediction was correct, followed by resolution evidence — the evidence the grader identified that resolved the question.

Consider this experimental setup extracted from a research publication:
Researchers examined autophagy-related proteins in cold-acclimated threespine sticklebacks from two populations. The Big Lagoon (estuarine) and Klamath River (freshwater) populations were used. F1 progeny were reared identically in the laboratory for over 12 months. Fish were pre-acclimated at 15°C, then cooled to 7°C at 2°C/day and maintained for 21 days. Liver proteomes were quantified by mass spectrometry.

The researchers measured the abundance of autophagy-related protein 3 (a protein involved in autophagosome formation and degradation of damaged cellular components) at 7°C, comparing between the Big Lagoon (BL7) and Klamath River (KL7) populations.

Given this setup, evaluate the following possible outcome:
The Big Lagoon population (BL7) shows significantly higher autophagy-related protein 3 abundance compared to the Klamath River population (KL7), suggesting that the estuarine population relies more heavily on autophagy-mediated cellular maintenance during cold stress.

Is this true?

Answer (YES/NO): YES